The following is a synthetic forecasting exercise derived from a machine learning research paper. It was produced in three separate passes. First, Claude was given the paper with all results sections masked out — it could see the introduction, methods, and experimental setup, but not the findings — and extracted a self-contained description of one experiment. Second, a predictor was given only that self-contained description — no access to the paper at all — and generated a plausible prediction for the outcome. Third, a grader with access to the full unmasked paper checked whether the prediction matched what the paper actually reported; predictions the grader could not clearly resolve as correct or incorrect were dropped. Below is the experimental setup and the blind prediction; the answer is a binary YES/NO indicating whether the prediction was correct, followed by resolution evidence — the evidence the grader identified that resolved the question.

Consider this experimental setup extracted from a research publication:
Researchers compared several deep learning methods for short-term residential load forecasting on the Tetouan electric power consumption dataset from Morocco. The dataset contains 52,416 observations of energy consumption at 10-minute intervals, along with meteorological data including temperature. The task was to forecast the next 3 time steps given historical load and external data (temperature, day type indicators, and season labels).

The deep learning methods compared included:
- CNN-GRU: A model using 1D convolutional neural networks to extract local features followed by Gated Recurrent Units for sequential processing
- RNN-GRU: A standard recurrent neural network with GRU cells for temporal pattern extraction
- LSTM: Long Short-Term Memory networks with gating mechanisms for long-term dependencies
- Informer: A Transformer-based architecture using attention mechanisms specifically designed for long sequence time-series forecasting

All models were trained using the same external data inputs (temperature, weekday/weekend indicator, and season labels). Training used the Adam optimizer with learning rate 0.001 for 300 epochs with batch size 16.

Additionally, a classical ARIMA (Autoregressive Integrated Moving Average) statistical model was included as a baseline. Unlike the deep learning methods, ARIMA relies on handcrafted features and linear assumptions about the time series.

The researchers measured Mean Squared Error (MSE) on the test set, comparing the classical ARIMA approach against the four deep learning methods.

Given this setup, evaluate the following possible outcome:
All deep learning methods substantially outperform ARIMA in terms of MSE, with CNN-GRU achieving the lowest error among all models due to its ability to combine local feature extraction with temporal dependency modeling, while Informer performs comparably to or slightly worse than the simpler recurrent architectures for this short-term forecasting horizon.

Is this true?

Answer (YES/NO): NO